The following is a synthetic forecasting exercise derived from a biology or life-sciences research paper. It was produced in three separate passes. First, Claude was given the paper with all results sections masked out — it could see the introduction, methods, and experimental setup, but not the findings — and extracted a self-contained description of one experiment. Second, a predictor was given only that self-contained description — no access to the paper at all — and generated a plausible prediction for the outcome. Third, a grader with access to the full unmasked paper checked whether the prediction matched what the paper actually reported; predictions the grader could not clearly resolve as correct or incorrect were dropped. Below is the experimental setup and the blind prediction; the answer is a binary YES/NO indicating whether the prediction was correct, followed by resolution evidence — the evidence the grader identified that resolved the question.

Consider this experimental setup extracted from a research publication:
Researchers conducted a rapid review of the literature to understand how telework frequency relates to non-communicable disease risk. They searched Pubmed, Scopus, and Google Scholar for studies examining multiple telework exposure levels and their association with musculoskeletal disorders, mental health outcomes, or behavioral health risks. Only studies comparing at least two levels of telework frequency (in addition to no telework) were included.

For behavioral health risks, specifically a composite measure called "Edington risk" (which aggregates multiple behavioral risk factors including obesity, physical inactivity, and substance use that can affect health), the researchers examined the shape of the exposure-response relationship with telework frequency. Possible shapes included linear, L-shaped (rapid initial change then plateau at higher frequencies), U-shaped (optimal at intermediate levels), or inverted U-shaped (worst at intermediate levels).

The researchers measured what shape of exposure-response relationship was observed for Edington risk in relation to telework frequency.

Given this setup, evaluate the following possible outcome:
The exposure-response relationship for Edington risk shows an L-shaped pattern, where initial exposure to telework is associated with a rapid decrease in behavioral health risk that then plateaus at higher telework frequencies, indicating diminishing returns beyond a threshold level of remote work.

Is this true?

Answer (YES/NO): YES